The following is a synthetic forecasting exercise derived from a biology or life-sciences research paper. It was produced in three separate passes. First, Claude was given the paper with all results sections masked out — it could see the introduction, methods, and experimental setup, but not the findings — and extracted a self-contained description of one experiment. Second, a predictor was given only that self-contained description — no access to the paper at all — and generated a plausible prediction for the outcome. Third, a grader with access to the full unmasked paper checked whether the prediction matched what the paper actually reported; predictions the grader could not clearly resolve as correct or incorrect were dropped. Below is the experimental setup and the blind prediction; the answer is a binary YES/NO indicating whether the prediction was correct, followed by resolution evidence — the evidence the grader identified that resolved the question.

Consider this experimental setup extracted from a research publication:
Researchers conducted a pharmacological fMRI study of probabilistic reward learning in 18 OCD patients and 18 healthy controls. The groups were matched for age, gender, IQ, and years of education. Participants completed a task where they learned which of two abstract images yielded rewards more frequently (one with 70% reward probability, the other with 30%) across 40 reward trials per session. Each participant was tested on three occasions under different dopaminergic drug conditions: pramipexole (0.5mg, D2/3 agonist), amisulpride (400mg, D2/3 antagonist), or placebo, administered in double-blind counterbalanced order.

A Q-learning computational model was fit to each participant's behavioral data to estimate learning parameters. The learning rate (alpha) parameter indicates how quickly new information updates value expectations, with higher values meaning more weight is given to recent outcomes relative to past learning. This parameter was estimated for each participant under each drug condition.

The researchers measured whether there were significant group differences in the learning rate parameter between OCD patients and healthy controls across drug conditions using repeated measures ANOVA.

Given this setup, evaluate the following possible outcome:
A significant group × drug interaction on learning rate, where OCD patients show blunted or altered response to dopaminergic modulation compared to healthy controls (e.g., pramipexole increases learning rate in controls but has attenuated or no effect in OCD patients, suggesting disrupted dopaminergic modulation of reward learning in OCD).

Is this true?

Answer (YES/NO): NO